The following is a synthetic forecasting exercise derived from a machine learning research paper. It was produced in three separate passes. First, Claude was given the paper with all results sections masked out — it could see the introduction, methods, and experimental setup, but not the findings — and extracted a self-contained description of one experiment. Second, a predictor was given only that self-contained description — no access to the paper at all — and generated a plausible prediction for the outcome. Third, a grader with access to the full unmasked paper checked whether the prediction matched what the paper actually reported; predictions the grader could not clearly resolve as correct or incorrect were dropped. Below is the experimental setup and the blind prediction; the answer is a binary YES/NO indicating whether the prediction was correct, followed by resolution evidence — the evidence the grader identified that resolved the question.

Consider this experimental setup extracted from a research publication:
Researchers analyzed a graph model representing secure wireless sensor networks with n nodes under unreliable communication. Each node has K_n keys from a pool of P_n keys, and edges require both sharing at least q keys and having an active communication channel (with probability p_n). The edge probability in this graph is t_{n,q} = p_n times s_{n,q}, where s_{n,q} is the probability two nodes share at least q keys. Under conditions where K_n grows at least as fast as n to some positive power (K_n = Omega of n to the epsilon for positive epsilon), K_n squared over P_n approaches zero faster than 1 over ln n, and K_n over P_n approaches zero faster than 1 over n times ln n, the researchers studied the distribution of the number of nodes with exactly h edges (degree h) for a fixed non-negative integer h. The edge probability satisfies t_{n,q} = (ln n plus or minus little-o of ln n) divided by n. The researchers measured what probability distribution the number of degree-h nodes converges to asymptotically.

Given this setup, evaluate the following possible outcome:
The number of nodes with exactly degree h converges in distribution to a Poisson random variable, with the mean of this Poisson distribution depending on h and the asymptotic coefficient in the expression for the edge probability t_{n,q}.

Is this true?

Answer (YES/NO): YES